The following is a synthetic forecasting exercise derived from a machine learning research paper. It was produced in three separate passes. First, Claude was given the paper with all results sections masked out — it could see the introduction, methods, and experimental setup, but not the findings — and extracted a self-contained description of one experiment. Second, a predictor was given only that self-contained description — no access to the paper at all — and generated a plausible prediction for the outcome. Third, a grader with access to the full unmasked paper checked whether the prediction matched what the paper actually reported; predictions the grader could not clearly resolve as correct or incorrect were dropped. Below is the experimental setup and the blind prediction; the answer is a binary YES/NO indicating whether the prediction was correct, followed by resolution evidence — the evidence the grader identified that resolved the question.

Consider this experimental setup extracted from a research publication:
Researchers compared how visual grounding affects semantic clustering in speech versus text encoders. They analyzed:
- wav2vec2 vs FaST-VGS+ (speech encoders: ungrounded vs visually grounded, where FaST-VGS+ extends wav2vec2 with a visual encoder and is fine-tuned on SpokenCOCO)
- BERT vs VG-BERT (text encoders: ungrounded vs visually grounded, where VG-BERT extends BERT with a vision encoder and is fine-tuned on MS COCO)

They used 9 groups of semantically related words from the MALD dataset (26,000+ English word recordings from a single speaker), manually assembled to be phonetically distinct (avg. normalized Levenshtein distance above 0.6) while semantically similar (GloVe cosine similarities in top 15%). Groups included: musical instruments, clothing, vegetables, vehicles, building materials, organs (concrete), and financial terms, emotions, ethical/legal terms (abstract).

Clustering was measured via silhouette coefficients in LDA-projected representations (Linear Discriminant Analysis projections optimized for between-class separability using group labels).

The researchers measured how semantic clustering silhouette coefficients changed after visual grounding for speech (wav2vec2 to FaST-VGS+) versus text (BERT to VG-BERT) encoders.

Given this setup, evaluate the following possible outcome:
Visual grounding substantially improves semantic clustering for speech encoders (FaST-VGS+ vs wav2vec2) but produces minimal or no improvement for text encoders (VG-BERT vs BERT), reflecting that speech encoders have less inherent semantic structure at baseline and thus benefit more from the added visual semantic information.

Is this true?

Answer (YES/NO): NO